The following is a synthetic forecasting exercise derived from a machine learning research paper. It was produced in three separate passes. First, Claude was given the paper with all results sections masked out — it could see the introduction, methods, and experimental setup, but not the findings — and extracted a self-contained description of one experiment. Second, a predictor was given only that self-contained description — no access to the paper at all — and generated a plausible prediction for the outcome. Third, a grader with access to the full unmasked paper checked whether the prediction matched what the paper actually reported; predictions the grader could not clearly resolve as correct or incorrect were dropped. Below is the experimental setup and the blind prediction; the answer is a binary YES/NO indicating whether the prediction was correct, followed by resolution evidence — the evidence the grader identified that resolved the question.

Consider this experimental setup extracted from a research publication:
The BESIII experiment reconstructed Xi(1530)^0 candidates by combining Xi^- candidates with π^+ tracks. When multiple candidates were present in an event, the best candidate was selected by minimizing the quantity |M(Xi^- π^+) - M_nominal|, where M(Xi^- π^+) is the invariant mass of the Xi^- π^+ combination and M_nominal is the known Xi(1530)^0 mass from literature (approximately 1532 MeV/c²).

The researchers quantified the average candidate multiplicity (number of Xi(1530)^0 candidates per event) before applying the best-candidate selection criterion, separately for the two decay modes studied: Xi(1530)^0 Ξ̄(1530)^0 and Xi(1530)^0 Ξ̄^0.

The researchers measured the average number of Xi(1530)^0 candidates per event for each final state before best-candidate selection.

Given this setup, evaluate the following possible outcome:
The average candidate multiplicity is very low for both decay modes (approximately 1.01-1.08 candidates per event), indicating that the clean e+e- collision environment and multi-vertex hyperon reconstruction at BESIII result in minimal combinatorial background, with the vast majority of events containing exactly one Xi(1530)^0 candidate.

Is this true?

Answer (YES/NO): YES